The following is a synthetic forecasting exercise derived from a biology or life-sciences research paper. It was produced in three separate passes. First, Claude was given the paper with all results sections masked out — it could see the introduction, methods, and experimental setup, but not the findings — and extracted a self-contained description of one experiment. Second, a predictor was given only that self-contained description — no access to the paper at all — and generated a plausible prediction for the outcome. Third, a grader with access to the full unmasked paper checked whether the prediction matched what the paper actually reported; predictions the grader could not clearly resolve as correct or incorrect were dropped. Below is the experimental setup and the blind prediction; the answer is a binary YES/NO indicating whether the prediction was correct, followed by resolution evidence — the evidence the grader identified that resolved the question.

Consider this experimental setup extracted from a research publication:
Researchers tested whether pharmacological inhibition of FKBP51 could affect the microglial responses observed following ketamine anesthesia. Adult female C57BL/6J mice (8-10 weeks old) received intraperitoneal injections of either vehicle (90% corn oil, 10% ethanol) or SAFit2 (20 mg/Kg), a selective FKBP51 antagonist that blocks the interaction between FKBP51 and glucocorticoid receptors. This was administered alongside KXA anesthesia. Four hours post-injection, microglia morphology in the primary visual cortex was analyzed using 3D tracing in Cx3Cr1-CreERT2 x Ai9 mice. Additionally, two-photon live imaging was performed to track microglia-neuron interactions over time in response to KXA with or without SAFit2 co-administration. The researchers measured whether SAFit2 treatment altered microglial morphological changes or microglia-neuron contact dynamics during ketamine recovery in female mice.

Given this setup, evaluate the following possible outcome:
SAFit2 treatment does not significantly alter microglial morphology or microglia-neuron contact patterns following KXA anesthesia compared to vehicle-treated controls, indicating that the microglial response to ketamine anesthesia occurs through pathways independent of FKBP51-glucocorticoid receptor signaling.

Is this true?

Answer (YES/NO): NO